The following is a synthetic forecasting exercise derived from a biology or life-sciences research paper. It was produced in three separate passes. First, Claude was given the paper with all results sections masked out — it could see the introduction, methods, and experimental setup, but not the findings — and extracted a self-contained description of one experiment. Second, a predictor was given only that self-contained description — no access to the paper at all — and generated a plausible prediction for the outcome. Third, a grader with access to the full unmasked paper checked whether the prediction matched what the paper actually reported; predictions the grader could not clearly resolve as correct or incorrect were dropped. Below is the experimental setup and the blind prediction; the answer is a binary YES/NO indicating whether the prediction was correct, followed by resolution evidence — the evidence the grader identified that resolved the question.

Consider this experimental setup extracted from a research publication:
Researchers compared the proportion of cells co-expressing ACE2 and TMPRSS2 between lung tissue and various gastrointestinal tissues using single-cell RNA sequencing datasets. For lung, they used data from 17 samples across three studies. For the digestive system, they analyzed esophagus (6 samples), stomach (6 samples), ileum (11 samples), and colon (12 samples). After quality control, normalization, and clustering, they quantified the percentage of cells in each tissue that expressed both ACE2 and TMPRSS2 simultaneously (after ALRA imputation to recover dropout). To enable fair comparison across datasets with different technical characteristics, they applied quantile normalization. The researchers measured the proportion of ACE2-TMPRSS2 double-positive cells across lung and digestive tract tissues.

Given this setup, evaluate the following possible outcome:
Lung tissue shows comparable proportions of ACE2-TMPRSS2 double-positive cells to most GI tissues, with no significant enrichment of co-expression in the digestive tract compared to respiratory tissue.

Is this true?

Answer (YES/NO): YES